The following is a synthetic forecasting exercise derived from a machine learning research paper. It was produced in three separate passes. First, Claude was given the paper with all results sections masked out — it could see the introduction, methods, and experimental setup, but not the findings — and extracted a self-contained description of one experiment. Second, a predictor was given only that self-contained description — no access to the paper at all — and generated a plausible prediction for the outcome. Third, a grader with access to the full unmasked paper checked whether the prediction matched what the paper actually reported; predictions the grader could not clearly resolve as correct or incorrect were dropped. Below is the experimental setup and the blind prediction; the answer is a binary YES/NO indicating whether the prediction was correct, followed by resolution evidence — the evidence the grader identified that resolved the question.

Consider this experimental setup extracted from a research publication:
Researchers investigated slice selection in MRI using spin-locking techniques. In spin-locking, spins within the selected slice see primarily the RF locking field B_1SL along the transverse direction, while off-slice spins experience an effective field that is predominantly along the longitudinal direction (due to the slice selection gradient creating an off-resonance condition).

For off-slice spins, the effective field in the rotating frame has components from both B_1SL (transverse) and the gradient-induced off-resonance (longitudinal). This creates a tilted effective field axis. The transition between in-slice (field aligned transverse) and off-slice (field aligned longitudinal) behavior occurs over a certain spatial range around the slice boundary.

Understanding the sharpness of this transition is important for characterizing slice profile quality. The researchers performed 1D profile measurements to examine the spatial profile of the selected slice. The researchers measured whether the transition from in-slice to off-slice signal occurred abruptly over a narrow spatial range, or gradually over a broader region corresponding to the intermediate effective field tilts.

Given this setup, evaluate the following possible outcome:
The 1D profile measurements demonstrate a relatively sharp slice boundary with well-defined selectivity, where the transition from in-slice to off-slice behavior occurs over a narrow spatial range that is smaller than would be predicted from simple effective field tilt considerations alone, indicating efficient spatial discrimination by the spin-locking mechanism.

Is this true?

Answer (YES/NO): NO